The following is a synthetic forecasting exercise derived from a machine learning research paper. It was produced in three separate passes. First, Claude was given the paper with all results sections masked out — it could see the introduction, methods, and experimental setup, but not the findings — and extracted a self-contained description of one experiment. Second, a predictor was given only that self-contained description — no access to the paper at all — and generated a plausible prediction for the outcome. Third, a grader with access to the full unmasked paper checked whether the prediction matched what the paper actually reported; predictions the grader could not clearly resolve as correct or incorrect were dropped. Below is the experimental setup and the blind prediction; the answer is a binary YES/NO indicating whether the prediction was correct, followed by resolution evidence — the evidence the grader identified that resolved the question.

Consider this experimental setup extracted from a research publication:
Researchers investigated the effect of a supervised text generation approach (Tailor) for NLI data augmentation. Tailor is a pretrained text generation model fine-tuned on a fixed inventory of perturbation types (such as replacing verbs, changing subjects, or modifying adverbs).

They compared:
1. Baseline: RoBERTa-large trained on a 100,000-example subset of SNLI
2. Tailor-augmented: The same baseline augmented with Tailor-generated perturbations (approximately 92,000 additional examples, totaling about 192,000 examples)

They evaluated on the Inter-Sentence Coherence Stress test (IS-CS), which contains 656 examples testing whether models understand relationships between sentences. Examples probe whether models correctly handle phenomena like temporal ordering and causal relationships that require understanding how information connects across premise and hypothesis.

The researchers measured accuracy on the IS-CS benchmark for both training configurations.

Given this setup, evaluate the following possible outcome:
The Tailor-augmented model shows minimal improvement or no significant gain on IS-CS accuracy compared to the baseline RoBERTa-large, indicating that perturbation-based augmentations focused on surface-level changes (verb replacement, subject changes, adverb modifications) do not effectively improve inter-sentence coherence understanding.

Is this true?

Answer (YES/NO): NO